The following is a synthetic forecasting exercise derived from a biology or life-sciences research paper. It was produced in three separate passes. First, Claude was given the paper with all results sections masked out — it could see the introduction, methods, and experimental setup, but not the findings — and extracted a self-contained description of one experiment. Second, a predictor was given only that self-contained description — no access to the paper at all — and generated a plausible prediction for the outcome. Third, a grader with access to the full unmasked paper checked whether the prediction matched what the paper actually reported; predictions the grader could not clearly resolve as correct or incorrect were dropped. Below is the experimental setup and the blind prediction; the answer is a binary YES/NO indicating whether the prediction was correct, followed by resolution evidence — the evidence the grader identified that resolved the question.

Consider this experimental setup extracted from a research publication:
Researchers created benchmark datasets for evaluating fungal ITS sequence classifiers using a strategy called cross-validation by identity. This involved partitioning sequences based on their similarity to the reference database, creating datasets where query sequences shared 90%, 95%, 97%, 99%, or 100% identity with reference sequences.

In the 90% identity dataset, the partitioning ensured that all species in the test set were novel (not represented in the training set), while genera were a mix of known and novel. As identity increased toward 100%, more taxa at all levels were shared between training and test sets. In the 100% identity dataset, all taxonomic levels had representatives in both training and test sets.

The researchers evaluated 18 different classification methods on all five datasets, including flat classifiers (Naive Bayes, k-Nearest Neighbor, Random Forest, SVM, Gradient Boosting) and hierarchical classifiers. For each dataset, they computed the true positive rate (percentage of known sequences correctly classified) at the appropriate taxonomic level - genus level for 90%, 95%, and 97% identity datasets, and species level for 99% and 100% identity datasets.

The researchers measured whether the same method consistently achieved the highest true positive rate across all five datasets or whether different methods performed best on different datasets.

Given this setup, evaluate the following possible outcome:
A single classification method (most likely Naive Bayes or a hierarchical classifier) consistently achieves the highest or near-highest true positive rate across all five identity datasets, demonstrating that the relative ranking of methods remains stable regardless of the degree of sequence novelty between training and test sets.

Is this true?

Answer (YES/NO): YES